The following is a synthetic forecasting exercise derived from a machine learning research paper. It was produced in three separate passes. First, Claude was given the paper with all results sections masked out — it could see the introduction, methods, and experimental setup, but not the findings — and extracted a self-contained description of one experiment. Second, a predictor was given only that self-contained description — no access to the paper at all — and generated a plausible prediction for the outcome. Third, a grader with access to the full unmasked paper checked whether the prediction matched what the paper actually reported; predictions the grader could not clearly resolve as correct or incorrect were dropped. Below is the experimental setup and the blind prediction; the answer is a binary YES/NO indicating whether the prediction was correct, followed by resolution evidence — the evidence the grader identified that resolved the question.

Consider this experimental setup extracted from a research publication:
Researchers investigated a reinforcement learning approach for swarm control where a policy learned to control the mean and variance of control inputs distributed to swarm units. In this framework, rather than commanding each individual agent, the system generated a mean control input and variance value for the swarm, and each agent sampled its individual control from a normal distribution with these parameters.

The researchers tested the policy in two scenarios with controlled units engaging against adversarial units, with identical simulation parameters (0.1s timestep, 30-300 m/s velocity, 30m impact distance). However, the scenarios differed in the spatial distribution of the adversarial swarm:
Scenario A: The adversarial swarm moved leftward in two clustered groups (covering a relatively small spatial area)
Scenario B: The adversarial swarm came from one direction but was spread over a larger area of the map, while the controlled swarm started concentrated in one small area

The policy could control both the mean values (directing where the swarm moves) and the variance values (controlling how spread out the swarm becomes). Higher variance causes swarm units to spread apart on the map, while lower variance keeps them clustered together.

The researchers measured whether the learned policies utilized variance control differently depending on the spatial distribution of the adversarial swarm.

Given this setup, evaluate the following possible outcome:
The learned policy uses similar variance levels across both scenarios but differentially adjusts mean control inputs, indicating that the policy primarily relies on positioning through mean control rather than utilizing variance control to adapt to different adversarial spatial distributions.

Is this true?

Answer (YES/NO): NO